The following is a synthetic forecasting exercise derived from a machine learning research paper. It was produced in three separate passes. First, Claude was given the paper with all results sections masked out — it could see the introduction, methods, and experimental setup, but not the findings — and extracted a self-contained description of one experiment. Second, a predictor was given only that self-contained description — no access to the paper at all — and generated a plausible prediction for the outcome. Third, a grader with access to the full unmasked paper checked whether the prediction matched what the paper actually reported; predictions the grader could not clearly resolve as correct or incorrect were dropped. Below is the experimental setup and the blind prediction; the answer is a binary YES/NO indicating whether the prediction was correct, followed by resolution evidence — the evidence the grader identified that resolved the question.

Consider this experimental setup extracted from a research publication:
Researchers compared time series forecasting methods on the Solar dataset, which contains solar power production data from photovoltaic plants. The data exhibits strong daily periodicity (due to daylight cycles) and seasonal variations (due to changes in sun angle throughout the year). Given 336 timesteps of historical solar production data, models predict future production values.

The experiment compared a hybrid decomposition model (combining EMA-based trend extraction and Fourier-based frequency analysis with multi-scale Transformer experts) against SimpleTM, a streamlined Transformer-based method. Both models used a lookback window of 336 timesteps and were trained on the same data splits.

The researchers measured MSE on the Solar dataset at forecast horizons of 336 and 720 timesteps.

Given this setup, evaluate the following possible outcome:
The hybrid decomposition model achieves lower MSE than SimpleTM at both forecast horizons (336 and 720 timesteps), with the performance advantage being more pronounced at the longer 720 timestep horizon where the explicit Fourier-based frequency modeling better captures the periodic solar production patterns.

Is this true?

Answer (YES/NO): NO